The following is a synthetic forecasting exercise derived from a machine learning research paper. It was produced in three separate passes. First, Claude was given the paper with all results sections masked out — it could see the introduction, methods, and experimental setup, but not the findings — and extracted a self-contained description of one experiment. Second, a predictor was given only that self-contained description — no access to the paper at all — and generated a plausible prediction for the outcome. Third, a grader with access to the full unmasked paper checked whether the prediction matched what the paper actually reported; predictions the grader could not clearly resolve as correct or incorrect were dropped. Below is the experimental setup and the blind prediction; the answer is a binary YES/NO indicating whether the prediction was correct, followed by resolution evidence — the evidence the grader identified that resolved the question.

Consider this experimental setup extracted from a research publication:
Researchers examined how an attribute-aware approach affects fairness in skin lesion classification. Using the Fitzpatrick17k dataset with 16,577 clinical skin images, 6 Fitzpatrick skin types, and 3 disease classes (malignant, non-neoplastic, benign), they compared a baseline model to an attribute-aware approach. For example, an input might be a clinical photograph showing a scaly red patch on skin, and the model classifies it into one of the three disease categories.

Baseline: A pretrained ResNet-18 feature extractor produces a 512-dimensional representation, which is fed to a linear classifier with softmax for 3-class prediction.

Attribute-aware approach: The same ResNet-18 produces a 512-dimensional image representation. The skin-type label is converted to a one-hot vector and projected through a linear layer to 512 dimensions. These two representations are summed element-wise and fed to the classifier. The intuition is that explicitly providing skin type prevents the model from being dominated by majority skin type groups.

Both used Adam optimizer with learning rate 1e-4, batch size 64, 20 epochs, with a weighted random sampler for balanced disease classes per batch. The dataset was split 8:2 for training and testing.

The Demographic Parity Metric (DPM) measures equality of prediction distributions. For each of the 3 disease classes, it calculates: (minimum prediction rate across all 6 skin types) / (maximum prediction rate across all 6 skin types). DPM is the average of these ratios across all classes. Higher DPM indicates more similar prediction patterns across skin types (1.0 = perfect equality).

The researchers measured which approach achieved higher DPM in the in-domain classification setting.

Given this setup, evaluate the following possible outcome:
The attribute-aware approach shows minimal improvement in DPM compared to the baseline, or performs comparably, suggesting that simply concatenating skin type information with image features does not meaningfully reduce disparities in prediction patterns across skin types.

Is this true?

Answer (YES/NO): NO